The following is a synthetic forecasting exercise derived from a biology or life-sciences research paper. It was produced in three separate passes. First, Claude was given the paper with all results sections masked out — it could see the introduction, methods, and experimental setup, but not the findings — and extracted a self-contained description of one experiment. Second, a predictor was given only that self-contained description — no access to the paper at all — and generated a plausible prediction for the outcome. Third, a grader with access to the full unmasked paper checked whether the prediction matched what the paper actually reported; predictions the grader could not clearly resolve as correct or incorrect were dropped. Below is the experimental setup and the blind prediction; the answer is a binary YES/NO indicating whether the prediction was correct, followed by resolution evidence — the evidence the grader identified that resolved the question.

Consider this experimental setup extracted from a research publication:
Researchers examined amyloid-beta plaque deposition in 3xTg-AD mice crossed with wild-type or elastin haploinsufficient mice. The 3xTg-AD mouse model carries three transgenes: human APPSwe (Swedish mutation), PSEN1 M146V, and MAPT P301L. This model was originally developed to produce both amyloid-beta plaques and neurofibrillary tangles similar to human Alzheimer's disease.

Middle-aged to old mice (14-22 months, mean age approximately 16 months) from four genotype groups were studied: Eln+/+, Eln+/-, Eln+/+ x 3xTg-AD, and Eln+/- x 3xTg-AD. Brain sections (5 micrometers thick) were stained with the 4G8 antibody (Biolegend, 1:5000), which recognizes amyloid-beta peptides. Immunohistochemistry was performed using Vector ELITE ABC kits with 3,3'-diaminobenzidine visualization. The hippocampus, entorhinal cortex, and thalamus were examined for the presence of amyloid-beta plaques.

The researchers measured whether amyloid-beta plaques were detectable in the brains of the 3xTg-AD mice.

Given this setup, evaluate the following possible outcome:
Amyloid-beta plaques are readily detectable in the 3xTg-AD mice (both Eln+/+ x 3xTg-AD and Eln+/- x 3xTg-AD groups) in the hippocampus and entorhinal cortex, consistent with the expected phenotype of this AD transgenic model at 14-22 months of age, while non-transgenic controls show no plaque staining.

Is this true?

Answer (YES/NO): NO